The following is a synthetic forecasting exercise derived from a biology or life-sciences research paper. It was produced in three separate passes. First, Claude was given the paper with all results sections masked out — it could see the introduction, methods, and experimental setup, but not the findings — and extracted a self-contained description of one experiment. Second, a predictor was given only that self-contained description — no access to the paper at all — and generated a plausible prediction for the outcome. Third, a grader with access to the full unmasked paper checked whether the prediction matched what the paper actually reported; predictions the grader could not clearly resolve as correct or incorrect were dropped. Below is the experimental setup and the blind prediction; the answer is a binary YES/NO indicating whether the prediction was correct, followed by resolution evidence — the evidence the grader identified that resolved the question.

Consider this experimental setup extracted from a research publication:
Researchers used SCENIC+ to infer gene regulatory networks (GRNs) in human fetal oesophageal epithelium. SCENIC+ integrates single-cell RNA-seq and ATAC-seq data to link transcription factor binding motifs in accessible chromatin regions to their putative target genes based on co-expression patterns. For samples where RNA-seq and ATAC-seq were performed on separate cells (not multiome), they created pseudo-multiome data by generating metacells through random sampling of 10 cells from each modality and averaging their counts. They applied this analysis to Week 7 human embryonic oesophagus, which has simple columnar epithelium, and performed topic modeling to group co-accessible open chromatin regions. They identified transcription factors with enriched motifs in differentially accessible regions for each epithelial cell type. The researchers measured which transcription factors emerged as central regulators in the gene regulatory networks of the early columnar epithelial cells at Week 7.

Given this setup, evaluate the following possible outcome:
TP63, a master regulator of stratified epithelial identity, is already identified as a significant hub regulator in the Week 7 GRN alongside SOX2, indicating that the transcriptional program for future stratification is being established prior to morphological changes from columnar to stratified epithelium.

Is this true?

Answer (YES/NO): NO